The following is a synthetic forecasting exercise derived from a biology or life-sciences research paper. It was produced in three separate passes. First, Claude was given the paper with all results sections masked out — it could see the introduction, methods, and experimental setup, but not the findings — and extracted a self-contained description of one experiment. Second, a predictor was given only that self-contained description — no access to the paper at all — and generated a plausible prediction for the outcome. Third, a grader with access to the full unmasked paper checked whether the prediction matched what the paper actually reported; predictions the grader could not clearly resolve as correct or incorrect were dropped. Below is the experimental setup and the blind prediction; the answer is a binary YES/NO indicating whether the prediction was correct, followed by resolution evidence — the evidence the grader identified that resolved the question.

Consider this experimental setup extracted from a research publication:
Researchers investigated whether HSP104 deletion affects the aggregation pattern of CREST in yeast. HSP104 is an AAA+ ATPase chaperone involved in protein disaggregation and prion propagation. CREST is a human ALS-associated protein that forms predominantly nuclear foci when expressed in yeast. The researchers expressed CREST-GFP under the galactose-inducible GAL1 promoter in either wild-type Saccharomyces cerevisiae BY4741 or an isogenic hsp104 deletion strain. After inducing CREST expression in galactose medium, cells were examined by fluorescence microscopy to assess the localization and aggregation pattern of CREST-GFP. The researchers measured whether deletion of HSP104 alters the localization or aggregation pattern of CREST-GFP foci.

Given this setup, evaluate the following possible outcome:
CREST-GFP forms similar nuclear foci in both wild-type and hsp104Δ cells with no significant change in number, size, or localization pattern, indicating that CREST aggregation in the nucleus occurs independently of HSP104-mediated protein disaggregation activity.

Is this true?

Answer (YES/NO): NO